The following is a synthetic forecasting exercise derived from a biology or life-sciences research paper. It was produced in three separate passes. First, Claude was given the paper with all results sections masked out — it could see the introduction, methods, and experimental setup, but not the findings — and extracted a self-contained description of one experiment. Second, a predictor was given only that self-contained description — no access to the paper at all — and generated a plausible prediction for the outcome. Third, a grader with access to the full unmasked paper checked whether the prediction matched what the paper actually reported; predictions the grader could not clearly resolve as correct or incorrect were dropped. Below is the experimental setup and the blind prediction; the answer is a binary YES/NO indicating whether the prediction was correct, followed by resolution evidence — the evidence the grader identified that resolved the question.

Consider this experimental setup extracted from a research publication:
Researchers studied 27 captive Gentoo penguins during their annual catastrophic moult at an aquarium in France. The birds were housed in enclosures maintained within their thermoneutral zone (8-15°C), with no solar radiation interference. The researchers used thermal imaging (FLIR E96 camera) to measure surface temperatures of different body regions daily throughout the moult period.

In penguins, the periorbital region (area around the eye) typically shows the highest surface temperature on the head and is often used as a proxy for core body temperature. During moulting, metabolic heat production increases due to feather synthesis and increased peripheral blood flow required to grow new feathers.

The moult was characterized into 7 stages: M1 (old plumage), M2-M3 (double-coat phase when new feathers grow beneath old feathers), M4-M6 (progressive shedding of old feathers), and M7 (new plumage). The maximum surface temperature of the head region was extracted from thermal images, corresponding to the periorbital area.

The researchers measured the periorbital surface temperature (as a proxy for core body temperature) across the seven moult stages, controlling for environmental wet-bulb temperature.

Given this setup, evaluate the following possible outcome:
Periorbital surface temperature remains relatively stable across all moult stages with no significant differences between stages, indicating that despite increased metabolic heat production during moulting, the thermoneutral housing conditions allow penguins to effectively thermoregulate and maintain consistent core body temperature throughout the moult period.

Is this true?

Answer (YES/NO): NO